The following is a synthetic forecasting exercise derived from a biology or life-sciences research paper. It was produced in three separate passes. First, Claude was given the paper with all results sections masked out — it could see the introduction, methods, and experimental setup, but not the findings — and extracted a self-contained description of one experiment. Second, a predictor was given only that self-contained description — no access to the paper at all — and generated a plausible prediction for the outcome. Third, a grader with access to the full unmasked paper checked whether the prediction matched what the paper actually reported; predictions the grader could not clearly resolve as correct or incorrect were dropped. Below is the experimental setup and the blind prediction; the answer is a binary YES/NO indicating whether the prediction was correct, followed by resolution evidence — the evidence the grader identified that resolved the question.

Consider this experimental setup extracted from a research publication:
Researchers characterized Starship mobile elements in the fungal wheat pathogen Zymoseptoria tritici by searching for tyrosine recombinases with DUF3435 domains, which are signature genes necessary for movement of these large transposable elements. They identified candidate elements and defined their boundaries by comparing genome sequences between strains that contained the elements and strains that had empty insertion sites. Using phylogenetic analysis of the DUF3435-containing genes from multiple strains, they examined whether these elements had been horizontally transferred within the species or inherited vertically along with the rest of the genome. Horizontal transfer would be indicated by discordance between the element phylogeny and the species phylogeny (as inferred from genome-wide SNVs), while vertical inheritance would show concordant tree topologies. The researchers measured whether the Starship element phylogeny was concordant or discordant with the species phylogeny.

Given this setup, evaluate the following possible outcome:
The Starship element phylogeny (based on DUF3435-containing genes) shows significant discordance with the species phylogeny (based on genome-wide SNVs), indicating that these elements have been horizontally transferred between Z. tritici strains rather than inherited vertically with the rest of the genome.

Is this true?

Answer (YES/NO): NO